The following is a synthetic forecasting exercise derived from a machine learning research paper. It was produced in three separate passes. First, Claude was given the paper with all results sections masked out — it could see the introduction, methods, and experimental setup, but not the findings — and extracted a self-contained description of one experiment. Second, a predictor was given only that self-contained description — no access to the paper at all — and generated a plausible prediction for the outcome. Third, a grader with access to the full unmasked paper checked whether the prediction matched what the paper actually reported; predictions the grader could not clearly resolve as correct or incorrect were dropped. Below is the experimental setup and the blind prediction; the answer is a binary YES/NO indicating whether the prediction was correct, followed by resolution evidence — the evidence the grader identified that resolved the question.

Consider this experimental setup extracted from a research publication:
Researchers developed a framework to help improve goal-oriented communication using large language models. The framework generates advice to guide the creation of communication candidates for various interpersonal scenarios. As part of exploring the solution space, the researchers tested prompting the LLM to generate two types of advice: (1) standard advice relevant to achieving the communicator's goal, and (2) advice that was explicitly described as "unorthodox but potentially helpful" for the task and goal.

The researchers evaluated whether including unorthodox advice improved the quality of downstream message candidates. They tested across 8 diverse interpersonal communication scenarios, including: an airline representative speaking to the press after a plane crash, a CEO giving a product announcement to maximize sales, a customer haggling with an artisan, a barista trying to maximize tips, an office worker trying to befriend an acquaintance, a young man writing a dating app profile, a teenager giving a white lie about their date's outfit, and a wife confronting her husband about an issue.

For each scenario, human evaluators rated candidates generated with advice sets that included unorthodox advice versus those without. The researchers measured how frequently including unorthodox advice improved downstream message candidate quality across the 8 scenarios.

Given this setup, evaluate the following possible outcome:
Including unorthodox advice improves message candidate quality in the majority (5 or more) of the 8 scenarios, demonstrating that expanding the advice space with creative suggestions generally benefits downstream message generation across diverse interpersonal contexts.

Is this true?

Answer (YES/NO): NO